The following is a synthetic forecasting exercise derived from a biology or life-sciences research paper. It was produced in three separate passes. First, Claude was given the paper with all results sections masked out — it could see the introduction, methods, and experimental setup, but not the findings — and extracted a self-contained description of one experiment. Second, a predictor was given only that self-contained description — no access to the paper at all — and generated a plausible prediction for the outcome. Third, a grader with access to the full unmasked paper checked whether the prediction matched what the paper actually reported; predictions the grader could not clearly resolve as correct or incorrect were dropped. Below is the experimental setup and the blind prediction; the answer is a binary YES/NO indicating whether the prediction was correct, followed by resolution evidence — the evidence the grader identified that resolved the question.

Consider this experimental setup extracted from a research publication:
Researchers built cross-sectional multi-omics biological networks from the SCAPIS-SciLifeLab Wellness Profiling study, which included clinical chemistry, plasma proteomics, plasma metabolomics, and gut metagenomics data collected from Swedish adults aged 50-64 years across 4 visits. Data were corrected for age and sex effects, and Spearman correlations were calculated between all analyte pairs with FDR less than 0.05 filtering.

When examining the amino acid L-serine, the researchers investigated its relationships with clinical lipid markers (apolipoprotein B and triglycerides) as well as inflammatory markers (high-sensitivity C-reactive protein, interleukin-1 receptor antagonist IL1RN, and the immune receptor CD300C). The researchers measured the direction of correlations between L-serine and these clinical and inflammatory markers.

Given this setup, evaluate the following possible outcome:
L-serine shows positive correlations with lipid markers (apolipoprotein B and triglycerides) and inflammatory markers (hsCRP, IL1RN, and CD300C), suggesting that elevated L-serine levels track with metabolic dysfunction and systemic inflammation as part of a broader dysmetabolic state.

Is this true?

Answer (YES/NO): NO